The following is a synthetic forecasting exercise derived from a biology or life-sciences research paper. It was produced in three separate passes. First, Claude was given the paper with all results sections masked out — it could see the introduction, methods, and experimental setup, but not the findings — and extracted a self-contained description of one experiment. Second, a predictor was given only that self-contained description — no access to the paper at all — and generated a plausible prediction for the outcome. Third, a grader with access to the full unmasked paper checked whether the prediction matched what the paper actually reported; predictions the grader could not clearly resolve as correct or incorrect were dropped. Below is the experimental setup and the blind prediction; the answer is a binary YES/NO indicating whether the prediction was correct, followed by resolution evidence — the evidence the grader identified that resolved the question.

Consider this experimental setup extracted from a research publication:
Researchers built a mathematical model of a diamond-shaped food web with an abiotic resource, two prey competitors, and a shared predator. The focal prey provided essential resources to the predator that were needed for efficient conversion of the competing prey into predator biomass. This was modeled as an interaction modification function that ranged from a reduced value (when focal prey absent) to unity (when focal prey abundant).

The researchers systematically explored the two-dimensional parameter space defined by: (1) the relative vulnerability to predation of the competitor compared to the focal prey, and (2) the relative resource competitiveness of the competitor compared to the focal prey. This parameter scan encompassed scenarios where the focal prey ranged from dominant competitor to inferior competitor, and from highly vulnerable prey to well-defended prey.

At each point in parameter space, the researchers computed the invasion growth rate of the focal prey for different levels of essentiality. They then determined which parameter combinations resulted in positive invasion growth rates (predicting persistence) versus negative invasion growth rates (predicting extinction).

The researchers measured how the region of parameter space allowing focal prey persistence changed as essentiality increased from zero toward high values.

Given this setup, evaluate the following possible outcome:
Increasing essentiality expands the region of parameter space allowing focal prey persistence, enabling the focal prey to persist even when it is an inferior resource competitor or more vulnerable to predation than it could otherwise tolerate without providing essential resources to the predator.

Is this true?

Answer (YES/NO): NO